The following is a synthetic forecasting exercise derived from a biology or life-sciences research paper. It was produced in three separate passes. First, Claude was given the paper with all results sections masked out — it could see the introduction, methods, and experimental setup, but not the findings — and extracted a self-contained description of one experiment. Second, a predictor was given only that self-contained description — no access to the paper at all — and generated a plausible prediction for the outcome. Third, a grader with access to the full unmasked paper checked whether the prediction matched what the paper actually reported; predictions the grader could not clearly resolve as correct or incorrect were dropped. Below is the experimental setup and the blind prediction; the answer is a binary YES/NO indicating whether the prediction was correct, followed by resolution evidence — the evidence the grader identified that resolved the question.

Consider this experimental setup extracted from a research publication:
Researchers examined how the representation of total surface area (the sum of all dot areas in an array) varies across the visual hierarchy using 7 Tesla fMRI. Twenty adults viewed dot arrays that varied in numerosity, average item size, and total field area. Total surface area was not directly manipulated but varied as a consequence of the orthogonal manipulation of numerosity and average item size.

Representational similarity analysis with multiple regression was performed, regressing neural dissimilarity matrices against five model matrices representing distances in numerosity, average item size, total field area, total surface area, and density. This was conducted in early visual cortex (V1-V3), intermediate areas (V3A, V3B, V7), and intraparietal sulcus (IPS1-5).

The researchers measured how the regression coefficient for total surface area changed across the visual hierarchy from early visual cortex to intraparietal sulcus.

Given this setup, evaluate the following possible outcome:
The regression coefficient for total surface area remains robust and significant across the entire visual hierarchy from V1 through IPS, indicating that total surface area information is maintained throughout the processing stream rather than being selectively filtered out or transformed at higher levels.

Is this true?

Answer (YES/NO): NO